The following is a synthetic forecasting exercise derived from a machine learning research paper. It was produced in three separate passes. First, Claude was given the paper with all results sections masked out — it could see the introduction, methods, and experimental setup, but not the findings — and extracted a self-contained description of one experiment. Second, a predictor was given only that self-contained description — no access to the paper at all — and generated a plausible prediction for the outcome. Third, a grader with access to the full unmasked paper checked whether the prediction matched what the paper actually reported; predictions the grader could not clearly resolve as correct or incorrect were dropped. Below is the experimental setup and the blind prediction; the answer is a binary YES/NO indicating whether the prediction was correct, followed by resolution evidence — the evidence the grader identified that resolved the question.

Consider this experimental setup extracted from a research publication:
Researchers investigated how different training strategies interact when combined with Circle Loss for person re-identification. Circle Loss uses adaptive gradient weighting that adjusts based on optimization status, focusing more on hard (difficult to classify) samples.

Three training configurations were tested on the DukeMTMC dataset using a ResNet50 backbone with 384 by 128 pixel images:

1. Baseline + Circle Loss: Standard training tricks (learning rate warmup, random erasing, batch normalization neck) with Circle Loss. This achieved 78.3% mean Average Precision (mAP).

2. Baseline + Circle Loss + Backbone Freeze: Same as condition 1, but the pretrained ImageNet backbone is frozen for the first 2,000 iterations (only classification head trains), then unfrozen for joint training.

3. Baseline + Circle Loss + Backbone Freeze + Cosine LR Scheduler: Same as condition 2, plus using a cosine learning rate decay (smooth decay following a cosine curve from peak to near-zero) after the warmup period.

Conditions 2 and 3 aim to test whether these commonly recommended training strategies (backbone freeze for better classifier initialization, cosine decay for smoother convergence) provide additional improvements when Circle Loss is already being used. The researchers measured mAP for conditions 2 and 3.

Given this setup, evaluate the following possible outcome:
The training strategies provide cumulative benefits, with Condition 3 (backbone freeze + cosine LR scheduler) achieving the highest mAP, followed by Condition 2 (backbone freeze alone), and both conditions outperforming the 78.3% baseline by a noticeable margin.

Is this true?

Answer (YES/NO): NO